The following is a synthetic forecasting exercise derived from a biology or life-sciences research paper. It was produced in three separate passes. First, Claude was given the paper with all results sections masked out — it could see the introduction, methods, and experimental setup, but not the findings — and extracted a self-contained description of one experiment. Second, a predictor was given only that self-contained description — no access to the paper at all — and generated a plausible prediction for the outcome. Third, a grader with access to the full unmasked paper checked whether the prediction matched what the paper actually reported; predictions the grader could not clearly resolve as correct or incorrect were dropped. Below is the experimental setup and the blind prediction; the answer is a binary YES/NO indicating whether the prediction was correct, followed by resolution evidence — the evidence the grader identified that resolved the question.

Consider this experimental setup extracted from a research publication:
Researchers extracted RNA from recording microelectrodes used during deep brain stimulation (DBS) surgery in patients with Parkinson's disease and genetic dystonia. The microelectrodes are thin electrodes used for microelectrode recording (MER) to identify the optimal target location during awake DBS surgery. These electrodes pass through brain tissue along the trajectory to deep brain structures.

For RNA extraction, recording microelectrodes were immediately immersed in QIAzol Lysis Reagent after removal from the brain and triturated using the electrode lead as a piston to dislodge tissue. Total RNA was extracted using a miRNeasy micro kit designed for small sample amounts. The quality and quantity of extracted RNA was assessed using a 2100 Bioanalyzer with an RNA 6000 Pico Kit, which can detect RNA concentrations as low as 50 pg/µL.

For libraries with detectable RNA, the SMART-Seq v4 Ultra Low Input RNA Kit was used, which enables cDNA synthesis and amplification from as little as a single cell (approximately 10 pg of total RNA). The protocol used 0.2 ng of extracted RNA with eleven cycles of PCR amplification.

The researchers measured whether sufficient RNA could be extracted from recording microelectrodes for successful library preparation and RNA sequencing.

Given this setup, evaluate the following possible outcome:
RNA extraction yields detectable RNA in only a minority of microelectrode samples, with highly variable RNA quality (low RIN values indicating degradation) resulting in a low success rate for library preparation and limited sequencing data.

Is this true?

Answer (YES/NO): NO